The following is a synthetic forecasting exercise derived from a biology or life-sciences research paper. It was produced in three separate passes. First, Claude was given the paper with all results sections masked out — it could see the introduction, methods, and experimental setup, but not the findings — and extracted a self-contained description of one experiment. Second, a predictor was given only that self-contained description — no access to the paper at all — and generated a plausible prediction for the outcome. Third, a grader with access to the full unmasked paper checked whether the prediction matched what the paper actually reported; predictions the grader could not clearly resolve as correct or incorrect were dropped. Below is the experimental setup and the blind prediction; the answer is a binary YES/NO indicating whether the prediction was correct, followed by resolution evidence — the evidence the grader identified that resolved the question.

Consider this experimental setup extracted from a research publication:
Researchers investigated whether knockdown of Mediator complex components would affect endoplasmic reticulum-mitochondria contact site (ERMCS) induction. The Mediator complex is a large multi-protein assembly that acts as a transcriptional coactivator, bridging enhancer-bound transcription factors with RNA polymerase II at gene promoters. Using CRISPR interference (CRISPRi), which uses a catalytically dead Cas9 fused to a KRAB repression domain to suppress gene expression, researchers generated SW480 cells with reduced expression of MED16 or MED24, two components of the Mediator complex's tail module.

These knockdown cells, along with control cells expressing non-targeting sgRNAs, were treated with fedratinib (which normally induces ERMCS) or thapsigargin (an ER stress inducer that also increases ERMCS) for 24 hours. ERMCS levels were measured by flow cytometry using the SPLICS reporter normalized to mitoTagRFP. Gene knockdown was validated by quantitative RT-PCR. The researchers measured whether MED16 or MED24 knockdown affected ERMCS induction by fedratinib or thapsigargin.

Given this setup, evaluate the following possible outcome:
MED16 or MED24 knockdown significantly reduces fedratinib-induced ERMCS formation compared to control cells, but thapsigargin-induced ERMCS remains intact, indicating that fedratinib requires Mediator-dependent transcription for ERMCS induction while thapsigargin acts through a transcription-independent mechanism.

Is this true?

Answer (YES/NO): NO